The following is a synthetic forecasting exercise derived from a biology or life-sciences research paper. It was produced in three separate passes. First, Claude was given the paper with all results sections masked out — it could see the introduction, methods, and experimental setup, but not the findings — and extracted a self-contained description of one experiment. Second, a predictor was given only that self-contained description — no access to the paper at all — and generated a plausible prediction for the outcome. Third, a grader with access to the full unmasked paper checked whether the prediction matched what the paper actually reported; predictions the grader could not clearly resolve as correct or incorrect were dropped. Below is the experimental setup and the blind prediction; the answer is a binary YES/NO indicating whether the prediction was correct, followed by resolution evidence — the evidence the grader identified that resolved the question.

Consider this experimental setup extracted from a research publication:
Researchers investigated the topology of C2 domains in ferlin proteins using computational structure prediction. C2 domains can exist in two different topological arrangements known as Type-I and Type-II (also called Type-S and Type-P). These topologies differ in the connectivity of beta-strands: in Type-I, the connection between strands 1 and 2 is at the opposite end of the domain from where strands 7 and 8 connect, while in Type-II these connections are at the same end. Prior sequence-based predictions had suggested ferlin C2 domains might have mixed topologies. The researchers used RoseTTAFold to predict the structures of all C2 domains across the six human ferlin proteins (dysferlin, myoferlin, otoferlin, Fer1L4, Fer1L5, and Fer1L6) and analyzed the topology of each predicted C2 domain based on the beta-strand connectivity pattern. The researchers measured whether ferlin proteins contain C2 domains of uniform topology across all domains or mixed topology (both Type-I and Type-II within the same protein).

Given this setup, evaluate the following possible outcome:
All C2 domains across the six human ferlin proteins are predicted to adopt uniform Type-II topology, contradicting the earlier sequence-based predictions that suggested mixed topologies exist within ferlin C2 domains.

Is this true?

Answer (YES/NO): YES